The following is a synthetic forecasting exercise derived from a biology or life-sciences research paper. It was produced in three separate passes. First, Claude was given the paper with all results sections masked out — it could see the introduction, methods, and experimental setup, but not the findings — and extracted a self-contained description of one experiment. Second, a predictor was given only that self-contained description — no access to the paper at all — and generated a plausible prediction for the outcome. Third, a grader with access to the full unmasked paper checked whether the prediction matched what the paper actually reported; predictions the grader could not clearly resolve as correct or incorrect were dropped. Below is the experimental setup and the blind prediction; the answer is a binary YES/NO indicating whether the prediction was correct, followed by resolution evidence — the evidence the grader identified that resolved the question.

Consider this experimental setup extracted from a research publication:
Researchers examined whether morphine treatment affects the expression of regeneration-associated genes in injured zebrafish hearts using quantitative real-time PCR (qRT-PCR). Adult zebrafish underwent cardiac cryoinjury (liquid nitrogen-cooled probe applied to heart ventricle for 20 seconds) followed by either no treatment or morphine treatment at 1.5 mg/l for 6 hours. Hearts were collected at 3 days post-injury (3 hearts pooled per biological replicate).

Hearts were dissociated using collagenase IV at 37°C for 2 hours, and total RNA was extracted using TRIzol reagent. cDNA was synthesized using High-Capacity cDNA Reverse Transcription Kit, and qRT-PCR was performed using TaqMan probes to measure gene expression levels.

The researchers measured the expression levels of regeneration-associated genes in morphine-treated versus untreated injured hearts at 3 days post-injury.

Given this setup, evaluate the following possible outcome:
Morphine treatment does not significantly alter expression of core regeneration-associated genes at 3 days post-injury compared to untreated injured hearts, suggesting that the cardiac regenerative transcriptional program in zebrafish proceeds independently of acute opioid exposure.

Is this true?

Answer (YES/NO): YES